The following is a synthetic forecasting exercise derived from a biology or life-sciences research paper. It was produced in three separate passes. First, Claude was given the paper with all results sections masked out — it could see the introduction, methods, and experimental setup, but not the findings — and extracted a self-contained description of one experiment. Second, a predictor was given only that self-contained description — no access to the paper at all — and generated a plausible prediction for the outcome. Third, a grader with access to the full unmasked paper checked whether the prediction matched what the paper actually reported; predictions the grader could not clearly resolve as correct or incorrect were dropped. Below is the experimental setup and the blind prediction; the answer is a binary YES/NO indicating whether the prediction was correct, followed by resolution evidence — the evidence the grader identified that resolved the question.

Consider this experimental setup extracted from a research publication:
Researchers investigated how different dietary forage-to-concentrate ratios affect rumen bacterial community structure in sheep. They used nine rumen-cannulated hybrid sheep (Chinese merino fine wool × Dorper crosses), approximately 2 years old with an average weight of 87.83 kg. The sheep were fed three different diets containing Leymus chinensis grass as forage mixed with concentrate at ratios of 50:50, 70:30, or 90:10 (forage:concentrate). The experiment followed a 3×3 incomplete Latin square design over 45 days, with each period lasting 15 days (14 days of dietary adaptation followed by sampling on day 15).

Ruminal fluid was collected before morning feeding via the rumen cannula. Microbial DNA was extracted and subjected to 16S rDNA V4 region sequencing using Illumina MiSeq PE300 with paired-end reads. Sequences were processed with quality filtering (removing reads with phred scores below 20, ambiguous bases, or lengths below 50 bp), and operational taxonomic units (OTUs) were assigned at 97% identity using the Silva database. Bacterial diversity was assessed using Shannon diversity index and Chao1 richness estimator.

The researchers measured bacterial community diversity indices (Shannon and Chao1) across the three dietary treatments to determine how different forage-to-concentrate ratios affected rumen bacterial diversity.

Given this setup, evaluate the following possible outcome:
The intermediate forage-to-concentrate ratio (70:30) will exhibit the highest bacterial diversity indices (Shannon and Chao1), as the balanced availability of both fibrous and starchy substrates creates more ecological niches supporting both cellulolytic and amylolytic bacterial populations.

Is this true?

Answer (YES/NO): NO